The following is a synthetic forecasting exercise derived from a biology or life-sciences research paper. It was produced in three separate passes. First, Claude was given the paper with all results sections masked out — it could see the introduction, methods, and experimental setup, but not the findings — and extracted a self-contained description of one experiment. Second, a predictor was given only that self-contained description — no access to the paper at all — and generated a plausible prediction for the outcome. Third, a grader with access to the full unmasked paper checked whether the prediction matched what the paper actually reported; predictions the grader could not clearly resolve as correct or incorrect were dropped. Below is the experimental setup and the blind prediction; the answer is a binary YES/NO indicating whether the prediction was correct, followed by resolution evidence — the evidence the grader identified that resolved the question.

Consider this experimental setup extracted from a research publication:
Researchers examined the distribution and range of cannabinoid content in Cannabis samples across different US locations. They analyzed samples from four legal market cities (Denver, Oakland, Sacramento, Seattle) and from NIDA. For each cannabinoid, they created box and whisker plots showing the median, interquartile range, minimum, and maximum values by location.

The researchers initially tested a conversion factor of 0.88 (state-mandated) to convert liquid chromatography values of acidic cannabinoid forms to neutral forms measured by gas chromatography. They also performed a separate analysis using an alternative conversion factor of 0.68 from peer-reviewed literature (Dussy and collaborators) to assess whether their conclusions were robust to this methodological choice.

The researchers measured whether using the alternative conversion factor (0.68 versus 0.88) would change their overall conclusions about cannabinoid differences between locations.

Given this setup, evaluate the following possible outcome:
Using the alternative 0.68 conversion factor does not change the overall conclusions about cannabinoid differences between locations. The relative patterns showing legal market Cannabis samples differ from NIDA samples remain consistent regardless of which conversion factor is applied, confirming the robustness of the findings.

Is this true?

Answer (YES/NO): YES